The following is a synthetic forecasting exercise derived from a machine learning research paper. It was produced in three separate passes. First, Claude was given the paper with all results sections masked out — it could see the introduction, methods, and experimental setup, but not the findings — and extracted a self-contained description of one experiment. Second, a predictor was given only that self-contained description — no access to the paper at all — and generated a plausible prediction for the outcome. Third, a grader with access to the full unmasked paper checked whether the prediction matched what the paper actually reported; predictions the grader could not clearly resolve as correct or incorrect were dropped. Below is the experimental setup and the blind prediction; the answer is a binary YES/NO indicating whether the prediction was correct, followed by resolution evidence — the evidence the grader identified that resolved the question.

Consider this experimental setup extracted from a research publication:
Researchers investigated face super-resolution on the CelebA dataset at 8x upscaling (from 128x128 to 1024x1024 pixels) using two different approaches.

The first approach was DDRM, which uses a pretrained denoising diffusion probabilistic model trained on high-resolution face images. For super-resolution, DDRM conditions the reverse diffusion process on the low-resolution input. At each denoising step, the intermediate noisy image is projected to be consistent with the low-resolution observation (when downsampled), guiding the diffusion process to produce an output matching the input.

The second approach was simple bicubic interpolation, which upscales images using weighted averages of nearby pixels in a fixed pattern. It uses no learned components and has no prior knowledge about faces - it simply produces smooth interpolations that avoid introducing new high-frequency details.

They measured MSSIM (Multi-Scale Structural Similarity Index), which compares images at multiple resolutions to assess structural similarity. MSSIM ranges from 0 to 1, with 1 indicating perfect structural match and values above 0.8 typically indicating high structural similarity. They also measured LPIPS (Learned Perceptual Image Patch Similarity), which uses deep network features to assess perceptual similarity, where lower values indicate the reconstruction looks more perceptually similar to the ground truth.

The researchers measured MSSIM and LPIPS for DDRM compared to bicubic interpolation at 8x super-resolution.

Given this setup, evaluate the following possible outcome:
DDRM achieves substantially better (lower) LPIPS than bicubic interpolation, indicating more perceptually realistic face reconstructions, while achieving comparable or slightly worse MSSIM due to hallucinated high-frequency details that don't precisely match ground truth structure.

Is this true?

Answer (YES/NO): NO